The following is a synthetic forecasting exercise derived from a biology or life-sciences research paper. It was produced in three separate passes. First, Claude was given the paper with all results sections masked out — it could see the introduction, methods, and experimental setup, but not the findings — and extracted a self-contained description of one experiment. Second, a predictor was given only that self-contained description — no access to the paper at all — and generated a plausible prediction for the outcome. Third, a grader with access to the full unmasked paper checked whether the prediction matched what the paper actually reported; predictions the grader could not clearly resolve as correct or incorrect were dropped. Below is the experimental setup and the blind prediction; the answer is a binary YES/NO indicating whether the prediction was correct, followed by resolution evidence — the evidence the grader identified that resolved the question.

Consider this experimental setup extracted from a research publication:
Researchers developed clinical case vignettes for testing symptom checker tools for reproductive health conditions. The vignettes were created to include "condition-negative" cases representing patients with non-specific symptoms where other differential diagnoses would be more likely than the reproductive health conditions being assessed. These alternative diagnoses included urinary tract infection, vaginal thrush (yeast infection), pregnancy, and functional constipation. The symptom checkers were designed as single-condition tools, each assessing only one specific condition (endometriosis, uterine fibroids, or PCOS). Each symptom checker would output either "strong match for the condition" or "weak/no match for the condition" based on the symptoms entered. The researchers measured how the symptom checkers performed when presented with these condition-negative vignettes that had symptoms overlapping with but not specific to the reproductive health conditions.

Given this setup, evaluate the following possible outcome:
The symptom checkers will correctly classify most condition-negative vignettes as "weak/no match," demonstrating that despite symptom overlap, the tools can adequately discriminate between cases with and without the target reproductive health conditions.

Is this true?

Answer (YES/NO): YES